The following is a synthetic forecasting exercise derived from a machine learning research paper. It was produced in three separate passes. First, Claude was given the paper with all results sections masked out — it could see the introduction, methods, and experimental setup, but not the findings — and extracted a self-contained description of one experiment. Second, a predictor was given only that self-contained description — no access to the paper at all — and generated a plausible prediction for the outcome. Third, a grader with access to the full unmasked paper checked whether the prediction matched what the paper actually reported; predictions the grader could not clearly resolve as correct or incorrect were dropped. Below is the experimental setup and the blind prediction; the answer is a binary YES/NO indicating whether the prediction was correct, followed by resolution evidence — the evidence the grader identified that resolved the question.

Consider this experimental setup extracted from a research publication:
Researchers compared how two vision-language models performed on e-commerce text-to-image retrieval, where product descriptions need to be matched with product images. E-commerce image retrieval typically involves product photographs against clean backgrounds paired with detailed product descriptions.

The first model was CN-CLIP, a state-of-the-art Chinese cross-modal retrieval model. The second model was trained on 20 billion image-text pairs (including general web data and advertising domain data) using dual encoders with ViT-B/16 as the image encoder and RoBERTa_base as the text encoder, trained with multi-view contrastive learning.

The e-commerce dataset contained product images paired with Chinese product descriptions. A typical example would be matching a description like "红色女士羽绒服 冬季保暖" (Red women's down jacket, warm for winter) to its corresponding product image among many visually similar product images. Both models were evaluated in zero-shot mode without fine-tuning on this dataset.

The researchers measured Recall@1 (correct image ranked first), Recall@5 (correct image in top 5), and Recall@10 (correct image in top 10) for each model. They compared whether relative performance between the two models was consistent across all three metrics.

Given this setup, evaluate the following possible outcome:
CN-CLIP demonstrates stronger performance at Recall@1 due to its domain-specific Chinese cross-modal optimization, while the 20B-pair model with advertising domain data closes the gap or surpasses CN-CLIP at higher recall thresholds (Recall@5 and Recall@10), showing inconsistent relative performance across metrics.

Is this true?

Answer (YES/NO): YES